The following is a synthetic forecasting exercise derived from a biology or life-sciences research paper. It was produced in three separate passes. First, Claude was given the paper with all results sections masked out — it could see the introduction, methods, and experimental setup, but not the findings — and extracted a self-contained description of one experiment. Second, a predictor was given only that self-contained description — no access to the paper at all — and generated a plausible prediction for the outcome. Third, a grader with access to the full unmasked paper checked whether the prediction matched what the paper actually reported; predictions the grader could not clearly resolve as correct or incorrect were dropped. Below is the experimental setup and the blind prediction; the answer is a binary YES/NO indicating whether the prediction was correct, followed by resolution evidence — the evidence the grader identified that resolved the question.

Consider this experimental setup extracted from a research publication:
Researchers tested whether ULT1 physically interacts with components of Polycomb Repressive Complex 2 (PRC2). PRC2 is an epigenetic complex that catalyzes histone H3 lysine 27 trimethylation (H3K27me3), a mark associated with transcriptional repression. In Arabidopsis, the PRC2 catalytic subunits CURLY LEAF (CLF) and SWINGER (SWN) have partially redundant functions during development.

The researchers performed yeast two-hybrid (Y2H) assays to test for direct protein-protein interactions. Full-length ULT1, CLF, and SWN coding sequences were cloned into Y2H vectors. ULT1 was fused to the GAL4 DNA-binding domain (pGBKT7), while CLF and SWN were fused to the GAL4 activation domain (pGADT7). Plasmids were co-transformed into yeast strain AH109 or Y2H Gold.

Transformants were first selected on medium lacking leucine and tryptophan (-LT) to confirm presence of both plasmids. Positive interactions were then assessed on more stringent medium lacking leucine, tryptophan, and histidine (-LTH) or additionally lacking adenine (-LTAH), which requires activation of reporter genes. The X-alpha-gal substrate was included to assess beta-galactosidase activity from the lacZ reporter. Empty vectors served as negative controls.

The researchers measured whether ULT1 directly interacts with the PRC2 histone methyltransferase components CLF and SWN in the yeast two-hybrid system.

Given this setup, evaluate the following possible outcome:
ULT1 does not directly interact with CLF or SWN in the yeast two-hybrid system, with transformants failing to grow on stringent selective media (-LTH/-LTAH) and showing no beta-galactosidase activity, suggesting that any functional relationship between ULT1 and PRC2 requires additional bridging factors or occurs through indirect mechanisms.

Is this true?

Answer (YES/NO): NO